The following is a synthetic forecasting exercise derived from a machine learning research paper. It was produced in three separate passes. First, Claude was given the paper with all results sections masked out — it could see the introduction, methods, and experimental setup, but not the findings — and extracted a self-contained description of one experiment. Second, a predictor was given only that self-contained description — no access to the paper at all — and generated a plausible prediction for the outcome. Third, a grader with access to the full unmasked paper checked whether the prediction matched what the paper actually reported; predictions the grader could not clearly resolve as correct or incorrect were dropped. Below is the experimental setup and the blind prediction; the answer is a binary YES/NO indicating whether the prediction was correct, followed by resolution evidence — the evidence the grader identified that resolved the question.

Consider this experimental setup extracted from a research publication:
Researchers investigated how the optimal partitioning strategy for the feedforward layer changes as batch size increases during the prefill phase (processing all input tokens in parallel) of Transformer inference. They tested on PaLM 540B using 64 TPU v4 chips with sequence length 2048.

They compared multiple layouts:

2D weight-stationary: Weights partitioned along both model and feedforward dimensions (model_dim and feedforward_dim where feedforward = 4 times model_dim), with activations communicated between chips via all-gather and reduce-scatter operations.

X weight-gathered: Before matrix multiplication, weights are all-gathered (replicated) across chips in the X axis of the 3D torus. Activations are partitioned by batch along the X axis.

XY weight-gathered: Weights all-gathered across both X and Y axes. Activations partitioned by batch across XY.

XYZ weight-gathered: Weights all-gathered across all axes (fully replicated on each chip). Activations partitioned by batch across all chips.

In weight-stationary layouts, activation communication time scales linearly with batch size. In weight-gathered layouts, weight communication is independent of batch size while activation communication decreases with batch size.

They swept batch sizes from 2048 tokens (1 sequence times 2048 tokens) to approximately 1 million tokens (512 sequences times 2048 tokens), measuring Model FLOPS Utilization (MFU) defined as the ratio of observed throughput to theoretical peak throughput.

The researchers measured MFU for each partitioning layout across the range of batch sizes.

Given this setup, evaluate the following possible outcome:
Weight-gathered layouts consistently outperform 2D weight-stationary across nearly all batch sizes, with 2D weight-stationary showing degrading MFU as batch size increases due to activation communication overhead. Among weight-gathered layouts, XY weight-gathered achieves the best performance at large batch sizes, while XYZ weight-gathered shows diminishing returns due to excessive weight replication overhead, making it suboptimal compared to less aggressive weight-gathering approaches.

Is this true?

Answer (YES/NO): NO